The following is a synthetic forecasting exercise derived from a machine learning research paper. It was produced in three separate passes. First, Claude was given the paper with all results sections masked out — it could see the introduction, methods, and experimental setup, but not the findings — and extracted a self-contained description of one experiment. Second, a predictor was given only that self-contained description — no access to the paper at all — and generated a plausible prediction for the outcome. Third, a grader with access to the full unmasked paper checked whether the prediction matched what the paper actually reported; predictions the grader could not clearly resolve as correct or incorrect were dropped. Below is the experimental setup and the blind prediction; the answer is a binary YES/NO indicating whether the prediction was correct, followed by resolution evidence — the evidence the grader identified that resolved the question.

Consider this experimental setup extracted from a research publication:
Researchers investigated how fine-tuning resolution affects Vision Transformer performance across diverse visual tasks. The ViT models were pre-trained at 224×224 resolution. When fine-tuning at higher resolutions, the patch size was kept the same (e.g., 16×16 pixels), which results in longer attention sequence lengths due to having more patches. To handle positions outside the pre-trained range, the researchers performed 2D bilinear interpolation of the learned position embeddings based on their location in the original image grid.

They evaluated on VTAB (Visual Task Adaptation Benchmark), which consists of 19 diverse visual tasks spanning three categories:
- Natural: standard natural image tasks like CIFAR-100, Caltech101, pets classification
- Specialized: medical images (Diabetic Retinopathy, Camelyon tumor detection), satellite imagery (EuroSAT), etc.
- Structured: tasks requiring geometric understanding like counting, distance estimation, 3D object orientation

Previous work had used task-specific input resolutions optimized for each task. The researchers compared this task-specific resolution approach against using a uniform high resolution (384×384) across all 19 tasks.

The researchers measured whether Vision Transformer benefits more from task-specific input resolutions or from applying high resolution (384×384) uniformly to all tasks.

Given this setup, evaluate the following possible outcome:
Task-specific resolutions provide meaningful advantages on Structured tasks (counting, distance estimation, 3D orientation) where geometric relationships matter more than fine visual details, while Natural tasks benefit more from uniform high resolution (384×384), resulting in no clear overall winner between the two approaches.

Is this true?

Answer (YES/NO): NO